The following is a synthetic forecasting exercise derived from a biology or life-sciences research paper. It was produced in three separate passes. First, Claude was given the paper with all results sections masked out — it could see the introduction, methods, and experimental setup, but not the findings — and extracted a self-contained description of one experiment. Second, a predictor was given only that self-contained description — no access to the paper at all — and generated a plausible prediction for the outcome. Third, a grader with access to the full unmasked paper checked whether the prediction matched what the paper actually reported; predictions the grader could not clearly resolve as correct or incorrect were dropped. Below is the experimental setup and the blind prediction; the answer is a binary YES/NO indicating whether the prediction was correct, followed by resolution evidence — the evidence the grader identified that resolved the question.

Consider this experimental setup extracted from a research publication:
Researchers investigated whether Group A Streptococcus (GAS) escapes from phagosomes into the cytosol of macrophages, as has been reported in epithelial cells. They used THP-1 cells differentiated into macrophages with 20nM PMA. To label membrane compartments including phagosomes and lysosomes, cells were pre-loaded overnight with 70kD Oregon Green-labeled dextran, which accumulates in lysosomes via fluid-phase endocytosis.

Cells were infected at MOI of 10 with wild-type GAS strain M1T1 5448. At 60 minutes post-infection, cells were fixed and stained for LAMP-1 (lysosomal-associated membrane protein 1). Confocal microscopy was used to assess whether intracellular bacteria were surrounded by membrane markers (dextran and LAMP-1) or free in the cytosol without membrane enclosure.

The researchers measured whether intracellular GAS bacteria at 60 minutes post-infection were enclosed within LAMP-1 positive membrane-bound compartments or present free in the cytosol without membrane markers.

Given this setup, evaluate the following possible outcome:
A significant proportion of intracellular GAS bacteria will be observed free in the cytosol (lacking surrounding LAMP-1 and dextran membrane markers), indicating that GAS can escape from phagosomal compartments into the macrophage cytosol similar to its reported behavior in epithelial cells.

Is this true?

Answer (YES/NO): NO